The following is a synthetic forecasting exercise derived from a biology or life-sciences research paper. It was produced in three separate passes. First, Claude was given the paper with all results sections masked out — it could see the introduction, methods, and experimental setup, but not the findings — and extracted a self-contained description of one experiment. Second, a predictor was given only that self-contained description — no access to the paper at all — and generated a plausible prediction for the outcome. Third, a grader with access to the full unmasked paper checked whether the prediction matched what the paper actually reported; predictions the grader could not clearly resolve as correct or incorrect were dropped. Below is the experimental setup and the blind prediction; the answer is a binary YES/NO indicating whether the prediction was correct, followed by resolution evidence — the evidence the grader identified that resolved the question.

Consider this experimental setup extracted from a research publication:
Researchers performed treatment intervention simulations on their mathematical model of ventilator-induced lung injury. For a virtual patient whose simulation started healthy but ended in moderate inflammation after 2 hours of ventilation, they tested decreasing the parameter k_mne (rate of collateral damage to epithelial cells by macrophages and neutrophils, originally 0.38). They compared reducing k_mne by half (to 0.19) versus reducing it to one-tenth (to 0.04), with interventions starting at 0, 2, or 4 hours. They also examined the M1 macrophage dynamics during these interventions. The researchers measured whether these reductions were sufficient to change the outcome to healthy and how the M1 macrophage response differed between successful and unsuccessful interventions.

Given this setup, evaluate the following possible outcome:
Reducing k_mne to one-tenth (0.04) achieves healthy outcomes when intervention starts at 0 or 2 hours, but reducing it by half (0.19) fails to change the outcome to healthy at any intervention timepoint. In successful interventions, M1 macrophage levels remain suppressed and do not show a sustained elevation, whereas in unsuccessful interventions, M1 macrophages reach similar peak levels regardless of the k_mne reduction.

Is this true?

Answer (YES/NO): NO